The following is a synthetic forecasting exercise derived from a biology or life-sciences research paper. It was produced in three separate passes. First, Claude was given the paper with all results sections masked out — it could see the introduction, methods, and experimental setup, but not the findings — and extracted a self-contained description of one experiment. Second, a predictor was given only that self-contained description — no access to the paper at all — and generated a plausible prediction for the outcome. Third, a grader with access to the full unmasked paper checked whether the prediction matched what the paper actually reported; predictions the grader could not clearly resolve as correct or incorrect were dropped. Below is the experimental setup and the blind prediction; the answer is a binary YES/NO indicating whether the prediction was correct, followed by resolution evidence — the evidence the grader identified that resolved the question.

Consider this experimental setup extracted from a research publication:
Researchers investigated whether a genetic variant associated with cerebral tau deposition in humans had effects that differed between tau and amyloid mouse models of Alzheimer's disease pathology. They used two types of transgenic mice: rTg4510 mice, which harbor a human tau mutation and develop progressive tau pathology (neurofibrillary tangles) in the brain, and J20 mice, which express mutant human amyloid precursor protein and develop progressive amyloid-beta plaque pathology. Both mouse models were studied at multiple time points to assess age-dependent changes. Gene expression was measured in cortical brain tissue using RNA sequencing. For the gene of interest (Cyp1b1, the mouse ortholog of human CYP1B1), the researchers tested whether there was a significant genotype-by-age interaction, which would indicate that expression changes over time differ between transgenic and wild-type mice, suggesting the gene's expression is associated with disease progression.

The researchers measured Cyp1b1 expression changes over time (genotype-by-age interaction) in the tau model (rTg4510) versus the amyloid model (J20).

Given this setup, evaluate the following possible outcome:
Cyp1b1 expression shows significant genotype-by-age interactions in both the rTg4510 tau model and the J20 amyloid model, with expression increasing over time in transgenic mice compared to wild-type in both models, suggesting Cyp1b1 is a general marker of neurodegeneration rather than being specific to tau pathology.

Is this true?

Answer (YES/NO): NO